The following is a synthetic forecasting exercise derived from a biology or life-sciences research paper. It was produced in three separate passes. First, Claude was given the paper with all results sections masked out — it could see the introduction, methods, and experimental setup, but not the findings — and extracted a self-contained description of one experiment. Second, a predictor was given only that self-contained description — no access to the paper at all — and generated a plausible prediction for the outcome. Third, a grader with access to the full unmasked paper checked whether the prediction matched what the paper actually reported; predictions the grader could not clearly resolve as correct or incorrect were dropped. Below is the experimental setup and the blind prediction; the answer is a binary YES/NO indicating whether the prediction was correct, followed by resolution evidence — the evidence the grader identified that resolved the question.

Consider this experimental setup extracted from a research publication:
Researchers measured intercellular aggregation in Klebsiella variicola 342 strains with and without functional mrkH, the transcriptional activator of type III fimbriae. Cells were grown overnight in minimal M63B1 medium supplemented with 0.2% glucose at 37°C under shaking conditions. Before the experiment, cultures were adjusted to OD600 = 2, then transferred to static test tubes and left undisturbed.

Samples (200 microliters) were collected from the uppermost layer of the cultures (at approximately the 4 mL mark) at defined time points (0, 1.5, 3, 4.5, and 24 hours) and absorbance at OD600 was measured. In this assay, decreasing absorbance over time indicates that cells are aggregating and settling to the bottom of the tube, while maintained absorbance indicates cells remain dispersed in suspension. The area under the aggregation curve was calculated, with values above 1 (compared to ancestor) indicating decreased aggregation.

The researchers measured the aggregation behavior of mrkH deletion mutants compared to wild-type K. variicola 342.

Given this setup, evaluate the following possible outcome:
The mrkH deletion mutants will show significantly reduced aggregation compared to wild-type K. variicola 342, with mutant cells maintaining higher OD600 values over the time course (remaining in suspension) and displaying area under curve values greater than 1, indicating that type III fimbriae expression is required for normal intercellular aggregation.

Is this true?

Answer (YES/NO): YES